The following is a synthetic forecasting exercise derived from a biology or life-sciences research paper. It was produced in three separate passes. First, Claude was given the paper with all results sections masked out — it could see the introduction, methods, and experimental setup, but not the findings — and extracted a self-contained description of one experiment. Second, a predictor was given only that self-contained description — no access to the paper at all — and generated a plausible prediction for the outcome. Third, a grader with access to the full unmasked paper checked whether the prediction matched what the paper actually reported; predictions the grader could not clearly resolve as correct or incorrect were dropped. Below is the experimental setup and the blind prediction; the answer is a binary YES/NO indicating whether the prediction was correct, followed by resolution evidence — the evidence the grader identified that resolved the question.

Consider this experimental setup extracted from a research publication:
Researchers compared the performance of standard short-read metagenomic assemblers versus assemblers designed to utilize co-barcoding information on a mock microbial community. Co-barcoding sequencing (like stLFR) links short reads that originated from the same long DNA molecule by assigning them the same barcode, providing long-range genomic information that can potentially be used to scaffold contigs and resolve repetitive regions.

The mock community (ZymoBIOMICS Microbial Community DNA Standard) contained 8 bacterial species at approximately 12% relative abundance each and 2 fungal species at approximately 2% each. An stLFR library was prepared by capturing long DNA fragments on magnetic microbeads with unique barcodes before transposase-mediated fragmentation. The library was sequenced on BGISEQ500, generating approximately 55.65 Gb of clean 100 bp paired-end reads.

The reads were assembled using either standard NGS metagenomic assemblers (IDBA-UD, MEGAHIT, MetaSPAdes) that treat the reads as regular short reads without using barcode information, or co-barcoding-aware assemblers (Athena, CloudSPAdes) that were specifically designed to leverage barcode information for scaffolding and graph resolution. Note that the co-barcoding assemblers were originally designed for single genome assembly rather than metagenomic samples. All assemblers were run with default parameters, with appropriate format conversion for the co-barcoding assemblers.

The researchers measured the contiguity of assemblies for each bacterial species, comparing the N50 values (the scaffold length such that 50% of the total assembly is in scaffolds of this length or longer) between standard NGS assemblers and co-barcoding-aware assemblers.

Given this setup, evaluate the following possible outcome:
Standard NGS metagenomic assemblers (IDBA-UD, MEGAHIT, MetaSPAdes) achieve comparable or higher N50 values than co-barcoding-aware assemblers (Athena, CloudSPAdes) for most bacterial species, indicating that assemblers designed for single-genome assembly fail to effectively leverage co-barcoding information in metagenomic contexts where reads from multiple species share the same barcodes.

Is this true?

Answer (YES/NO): NO